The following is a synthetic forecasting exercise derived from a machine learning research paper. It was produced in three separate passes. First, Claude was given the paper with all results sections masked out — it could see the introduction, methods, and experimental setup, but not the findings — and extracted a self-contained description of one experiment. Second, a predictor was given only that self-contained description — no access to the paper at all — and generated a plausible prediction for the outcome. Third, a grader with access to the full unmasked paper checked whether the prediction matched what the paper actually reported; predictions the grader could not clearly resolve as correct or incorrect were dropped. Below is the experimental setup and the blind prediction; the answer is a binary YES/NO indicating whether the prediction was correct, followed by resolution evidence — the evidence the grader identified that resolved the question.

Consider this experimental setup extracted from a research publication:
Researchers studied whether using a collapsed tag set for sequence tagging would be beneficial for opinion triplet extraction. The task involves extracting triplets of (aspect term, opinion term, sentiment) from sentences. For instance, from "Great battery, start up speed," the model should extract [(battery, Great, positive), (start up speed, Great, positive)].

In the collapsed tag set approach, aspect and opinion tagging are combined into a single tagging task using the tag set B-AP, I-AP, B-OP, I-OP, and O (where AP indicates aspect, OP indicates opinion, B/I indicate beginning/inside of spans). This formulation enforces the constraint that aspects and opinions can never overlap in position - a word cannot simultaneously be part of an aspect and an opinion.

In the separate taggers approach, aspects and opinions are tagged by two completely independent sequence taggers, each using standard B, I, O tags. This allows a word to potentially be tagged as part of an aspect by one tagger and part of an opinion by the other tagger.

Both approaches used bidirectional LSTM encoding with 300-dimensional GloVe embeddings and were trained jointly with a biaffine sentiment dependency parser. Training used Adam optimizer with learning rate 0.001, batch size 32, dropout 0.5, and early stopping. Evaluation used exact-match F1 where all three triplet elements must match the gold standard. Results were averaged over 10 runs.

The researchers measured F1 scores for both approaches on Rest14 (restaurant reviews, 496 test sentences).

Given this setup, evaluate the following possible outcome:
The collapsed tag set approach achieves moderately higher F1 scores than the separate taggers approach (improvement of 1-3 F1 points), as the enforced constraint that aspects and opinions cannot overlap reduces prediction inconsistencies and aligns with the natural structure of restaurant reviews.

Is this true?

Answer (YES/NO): NO